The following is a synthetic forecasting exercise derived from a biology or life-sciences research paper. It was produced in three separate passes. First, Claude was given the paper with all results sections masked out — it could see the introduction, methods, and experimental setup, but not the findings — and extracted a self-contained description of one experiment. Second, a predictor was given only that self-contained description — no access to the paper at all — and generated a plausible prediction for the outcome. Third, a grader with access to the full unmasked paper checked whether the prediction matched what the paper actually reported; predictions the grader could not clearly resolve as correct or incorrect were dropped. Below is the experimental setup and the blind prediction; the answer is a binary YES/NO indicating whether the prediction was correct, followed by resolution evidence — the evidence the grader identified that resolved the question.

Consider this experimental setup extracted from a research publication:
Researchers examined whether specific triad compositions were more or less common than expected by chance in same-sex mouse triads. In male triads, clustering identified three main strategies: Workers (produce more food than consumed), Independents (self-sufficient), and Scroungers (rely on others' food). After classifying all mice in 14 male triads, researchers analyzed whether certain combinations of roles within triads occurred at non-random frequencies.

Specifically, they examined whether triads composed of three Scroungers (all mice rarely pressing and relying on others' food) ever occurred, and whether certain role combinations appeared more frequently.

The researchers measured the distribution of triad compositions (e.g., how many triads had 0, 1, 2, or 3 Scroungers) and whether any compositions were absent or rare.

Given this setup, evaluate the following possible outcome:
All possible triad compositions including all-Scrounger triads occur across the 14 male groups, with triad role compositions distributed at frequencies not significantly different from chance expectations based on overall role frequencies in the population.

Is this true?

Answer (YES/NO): NO